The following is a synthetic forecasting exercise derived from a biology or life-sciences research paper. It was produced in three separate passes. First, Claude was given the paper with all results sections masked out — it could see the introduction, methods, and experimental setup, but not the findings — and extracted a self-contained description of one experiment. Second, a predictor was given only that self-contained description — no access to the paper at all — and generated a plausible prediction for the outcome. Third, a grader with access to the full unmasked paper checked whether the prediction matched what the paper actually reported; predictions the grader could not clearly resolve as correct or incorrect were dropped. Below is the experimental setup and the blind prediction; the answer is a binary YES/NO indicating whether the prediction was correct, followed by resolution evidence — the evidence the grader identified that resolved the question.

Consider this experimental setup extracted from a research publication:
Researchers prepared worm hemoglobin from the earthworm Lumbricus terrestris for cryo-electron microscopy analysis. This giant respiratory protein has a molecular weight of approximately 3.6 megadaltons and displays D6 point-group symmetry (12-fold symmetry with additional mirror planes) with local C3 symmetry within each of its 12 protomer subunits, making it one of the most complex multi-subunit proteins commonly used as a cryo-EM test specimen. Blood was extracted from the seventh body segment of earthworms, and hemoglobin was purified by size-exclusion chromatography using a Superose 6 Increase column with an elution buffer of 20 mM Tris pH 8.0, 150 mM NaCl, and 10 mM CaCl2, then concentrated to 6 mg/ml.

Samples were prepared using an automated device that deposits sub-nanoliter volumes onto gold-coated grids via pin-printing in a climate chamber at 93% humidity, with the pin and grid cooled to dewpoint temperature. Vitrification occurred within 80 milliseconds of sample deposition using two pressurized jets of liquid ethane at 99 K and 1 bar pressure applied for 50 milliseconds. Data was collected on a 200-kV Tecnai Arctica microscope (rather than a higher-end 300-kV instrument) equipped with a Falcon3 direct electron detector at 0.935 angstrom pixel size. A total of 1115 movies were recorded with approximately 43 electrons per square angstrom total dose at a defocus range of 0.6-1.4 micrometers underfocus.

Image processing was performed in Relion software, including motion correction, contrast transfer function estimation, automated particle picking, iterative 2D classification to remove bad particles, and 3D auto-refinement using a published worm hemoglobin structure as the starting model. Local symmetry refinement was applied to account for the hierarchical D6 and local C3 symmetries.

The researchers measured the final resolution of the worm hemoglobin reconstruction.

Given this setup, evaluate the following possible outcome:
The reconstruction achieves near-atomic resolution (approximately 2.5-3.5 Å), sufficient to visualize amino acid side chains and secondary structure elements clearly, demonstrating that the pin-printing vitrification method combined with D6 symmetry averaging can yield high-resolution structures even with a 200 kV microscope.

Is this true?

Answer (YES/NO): YES